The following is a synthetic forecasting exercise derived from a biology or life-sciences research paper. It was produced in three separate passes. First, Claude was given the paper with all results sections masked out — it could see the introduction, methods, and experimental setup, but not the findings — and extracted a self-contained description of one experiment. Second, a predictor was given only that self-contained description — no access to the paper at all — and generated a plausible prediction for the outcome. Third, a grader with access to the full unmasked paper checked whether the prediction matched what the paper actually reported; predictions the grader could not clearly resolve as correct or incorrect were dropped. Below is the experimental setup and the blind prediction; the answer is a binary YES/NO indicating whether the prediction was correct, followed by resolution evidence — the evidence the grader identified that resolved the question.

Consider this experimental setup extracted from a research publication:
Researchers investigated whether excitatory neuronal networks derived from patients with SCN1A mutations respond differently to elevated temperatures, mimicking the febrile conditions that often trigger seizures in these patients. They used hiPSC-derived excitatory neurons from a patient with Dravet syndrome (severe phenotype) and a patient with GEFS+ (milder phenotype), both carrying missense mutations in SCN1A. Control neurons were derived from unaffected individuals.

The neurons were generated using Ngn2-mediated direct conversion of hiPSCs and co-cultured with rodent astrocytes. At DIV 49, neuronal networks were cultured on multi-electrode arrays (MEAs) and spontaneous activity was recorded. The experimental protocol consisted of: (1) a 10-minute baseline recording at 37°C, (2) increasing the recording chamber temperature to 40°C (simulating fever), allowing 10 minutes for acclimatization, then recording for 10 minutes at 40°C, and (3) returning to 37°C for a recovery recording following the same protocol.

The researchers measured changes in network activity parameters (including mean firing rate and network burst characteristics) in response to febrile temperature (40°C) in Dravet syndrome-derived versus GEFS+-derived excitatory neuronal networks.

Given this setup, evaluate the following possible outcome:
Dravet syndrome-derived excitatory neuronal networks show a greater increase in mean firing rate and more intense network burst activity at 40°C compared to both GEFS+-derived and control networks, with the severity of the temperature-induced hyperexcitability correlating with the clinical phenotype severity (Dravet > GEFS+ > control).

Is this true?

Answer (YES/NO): NO